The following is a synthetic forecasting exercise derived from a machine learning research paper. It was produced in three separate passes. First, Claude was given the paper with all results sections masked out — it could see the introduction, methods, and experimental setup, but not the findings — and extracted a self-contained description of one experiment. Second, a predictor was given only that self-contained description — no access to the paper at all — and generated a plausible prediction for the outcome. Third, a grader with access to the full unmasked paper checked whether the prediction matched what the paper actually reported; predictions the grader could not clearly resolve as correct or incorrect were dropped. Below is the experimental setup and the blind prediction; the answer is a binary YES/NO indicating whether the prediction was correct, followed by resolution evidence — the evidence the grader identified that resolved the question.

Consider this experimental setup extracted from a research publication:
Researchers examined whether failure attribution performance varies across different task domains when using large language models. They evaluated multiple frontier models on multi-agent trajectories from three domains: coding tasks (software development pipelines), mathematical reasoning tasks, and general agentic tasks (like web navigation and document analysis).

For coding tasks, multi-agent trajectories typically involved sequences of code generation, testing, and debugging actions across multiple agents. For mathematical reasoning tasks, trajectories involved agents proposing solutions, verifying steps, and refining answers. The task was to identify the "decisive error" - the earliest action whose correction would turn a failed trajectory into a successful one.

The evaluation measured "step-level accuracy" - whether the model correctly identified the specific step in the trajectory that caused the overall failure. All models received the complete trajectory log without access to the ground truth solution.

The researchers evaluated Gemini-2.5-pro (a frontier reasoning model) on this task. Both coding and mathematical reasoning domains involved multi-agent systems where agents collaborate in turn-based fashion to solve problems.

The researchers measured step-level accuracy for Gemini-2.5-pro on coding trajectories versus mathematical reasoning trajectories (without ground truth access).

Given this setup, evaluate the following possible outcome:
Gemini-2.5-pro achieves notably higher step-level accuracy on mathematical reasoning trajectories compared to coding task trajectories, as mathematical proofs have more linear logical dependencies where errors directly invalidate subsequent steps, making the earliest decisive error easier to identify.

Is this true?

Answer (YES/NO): YES